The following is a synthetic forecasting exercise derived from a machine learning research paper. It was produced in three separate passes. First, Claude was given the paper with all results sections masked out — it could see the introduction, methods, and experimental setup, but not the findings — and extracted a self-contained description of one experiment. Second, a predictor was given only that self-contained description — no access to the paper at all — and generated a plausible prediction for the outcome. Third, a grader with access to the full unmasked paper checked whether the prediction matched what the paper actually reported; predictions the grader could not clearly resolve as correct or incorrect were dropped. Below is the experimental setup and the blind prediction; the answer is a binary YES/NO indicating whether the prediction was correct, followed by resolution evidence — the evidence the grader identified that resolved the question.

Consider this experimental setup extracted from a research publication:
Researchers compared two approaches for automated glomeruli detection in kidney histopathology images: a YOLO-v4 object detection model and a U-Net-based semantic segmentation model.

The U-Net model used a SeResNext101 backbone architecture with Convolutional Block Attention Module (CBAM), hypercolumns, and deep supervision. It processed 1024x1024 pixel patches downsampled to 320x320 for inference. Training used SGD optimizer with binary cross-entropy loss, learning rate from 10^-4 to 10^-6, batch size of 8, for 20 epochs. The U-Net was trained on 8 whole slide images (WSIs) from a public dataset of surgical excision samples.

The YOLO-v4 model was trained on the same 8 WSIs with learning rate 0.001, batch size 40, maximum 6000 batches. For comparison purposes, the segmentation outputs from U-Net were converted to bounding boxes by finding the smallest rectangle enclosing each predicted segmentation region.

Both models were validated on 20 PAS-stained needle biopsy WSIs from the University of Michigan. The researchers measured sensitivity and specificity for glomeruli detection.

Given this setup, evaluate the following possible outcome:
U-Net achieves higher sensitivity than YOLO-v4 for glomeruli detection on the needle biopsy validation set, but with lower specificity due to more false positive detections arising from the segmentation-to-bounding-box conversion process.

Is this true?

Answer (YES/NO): NO